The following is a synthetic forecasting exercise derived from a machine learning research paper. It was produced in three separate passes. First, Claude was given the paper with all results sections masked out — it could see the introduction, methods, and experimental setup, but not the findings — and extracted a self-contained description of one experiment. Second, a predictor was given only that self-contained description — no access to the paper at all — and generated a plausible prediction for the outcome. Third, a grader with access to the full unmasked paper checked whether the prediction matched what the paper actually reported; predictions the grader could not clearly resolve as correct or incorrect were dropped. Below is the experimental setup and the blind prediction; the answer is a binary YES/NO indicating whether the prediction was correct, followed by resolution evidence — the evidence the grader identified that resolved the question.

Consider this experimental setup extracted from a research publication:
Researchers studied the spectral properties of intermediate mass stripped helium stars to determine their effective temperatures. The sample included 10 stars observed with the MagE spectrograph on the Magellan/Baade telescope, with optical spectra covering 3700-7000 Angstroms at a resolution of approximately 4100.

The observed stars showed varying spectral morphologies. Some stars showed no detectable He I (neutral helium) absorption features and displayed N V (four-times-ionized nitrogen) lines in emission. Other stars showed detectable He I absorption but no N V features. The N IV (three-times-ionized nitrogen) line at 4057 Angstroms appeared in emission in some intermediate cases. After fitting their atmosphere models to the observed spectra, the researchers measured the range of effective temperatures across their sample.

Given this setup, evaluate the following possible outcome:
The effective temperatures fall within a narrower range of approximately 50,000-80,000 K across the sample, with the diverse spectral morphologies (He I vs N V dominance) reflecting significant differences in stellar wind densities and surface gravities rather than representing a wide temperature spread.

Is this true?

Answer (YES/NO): NO